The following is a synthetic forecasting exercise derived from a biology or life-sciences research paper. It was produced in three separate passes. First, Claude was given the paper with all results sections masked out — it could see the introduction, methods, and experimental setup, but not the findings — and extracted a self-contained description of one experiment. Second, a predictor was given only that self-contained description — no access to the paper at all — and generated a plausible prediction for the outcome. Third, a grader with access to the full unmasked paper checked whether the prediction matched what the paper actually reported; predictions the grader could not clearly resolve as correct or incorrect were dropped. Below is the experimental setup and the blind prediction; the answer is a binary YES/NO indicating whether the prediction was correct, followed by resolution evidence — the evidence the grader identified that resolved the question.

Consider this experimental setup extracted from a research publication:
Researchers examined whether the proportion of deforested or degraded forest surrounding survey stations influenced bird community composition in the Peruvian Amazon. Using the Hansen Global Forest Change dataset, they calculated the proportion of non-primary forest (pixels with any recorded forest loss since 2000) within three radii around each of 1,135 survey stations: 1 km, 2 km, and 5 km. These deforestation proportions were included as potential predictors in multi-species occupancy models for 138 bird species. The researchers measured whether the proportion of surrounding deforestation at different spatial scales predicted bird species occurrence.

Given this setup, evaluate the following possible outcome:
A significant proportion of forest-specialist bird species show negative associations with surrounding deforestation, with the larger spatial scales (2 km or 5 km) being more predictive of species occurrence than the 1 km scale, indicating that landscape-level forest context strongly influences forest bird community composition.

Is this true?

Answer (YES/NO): NO